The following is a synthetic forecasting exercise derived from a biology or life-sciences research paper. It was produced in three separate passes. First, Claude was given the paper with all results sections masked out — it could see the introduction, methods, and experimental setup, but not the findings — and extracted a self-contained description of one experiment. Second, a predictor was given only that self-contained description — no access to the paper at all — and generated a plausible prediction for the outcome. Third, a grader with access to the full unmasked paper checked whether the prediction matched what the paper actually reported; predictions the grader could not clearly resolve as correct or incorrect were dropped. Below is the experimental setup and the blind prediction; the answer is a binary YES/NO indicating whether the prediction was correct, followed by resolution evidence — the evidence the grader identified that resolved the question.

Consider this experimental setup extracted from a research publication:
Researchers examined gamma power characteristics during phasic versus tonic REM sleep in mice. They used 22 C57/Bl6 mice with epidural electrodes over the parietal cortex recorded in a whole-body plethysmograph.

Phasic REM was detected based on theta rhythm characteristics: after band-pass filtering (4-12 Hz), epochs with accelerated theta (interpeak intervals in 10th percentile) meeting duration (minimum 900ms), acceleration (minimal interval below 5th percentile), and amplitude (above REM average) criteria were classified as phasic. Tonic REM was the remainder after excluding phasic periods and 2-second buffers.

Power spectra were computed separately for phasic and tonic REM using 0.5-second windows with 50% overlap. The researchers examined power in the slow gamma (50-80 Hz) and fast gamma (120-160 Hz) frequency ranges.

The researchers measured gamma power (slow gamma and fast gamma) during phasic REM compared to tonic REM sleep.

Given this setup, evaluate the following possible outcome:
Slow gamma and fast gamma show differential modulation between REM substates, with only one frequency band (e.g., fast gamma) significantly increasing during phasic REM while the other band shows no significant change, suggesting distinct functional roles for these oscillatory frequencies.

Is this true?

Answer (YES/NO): NO